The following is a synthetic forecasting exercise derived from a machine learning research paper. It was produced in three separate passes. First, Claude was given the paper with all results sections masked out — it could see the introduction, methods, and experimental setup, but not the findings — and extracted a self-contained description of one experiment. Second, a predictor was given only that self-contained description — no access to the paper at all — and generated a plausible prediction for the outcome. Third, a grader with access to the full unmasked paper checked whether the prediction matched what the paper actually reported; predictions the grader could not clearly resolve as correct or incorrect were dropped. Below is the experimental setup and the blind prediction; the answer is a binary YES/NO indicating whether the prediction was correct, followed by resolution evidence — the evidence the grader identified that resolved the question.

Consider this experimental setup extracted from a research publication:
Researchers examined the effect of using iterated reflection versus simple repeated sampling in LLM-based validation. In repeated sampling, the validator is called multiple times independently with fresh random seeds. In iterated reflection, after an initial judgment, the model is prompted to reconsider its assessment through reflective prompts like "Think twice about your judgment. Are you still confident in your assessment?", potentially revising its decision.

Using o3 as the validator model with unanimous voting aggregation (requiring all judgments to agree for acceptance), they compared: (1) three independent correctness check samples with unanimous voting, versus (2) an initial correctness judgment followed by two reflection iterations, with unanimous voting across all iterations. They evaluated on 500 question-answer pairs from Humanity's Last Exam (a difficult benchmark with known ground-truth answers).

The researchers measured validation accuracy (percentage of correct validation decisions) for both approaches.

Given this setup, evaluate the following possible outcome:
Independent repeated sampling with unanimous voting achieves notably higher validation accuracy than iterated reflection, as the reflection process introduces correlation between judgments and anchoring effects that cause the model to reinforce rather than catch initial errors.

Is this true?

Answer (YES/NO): YES